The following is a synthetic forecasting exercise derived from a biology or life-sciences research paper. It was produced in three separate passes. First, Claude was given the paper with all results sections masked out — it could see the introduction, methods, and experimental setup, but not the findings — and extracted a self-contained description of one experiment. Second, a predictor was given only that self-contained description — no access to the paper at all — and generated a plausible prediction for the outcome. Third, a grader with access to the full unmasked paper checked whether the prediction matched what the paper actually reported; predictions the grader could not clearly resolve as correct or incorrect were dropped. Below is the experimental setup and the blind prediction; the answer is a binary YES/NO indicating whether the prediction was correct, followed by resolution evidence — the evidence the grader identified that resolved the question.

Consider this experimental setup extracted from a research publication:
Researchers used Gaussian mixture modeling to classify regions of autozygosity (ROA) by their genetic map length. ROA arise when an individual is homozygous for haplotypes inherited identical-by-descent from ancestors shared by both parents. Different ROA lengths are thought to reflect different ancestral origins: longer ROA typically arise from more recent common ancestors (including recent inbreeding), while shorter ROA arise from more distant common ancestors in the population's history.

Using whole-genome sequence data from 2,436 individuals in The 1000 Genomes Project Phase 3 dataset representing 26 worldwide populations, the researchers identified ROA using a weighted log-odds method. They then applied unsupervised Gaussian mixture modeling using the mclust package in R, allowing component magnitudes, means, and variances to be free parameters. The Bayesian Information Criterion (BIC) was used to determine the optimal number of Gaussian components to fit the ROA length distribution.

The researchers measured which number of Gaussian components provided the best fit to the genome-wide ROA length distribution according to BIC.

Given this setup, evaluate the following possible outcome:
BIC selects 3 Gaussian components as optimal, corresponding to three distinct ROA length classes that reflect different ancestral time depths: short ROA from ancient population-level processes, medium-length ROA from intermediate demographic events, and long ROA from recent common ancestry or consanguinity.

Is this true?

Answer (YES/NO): NO